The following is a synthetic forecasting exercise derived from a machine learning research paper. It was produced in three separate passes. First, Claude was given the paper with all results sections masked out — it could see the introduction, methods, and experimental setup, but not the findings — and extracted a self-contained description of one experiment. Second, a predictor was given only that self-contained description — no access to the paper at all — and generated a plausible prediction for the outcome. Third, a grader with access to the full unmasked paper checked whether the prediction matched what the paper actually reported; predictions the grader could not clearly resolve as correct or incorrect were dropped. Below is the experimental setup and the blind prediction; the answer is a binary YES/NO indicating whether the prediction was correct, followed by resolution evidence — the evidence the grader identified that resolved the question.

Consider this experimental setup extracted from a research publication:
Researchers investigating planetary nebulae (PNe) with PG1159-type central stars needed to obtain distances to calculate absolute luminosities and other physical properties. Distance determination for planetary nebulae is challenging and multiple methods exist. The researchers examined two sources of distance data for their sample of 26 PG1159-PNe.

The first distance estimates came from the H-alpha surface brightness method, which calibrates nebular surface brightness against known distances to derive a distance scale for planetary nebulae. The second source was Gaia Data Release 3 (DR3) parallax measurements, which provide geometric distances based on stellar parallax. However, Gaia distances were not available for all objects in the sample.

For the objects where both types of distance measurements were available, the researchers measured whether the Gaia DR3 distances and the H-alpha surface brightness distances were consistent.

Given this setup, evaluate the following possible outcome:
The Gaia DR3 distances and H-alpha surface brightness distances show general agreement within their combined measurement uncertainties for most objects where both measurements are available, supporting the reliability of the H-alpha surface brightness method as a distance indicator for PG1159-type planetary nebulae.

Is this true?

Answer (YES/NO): YES